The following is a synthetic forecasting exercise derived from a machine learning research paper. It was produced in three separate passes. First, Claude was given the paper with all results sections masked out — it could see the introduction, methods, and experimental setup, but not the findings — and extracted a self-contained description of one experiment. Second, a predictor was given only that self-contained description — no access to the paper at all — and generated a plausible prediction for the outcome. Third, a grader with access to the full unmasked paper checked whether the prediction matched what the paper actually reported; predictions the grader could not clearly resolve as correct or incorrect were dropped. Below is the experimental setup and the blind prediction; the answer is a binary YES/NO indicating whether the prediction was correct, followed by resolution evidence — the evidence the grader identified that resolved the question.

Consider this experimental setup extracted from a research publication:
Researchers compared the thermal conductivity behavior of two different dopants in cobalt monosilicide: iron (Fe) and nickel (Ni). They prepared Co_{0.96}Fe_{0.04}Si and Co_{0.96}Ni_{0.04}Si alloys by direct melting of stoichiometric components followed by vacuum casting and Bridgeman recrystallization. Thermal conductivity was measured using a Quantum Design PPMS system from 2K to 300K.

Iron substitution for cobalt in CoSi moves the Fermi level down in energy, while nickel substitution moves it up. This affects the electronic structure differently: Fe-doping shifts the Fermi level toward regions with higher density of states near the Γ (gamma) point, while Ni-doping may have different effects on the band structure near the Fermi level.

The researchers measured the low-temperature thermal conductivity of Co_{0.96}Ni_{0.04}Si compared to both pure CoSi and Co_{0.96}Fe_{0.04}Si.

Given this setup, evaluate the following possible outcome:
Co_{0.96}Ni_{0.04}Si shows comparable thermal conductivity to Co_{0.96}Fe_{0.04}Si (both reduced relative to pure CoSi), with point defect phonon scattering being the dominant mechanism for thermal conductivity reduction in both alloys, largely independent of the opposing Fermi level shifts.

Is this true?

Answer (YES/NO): NO